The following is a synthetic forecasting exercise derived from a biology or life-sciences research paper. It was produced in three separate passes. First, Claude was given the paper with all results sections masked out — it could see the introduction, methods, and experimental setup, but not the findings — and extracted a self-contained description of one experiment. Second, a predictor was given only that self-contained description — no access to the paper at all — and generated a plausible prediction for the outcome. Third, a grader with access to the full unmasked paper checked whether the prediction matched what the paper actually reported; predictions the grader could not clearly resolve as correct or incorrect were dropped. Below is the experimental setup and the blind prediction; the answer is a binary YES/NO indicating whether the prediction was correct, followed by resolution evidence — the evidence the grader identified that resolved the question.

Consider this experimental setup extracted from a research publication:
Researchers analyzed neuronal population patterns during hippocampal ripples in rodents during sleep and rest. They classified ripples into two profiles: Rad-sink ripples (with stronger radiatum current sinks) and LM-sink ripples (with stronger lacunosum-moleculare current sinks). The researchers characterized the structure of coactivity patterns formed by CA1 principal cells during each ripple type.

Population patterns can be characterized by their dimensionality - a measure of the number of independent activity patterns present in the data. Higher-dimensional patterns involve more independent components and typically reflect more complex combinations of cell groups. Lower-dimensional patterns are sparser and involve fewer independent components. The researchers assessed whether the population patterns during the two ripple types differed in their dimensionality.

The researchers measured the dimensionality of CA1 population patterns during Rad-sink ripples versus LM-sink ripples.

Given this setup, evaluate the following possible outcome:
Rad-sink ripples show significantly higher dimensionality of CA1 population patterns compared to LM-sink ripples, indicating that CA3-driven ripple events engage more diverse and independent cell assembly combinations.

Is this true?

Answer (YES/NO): YES